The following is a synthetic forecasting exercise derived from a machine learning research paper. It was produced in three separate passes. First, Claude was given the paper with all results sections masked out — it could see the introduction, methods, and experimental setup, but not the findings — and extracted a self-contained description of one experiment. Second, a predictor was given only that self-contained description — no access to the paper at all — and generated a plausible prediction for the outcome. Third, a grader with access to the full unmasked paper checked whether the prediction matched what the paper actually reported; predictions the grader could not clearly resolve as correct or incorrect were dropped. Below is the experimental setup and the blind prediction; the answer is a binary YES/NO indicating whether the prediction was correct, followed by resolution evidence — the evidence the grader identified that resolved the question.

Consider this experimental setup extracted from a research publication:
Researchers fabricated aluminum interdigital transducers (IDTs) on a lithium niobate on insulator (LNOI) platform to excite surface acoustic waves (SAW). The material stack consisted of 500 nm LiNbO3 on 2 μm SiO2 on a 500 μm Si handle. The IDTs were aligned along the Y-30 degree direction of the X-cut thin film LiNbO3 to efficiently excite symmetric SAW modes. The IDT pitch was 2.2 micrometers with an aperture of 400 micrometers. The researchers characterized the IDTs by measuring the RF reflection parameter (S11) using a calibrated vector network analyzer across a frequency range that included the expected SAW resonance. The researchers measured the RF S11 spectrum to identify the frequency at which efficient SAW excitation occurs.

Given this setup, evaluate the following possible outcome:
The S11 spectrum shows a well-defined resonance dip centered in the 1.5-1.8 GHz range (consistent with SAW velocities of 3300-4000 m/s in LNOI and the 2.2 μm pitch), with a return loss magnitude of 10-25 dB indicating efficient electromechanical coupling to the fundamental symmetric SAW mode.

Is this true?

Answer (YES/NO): NO